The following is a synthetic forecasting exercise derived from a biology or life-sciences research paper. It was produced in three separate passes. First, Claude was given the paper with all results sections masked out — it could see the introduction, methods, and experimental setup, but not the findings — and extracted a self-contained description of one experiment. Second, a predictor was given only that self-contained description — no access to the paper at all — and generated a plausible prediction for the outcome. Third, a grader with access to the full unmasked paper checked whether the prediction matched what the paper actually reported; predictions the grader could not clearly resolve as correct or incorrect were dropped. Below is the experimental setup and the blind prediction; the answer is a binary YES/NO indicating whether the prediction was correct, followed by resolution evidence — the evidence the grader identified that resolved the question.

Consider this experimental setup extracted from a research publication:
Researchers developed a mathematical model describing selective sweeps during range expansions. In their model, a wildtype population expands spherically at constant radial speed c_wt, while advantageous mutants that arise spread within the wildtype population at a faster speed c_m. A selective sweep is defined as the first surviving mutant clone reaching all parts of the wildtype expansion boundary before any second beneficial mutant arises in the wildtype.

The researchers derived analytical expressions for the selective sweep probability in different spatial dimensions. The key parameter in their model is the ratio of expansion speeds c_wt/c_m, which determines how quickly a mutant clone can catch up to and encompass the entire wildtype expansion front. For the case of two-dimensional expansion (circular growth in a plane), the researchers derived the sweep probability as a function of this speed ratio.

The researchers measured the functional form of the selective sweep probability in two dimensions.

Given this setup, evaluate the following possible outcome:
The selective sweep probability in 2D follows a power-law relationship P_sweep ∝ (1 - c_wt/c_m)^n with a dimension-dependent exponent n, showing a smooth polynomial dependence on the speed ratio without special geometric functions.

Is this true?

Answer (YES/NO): YES